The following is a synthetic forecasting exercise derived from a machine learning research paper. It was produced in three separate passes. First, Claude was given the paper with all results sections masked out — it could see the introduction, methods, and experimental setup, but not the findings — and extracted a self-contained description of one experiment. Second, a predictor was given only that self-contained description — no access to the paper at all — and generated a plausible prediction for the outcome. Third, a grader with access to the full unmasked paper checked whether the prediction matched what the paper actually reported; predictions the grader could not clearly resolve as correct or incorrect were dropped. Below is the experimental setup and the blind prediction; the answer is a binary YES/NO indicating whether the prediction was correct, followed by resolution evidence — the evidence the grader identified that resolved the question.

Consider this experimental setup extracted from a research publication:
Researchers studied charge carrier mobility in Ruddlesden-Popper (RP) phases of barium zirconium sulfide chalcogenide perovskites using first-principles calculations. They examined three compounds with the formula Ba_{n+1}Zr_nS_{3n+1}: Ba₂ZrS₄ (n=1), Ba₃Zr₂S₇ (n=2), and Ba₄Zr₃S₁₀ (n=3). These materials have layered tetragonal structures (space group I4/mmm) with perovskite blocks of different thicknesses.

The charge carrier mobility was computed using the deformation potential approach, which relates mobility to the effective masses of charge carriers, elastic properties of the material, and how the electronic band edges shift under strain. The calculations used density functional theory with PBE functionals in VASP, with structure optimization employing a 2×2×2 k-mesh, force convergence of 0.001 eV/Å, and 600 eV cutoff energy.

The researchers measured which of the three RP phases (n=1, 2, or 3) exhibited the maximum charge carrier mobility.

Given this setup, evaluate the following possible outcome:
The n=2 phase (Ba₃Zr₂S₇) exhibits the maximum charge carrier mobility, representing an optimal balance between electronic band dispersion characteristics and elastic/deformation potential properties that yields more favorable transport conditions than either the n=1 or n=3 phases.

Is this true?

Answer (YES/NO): NO